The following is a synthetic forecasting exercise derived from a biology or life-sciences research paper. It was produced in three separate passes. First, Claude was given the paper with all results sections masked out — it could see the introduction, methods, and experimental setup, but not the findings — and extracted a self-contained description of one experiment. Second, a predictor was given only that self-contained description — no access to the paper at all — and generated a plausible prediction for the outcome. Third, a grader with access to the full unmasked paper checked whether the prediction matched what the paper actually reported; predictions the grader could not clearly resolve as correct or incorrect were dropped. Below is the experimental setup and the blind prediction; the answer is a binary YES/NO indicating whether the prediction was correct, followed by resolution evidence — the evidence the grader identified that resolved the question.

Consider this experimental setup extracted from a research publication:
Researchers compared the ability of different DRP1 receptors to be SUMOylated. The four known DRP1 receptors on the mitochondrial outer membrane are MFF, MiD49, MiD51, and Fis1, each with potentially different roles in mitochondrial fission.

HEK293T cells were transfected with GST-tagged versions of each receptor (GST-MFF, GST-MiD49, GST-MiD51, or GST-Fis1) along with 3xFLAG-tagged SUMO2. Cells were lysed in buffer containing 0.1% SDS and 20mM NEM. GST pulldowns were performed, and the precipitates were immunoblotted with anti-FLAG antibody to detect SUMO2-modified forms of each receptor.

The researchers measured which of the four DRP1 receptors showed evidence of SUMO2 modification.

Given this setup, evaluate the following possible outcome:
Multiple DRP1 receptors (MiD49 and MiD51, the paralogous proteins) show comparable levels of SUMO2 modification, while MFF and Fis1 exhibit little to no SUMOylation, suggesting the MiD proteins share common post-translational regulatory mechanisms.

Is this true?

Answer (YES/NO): NO